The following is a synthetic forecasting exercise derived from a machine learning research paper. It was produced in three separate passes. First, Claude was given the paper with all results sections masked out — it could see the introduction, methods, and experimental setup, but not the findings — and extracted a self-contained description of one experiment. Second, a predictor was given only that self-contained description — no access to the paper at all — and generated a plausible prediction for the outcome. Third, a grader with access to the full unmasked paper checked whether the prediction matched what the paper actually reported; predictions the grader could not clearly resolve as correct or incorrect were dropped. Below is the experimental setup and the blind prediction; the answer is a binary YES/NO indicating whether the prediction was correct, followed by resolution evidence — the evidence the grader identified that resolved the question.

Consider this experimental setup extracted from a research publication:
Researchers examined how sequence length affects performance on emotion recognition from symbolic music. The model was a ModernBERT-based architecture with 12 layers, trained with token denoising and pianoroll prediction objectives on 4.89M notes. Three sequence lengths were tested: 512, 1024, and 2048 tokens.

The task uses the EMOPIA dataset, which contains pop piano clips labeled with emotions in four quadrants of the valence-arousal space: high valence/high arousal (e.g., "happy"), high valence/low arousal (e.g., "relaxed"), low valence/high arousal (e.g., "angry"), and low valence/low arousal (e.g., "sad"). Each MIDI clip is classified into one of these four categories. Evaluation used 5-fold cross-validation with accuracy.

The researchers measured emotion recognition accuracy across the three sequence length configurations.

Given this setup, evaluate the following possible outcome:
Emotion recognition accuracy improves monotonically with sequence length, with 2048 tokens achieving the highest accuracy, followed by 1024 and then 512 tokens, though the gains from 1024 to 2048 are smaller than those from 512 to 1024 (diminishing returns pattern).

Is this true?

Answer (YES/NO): NO